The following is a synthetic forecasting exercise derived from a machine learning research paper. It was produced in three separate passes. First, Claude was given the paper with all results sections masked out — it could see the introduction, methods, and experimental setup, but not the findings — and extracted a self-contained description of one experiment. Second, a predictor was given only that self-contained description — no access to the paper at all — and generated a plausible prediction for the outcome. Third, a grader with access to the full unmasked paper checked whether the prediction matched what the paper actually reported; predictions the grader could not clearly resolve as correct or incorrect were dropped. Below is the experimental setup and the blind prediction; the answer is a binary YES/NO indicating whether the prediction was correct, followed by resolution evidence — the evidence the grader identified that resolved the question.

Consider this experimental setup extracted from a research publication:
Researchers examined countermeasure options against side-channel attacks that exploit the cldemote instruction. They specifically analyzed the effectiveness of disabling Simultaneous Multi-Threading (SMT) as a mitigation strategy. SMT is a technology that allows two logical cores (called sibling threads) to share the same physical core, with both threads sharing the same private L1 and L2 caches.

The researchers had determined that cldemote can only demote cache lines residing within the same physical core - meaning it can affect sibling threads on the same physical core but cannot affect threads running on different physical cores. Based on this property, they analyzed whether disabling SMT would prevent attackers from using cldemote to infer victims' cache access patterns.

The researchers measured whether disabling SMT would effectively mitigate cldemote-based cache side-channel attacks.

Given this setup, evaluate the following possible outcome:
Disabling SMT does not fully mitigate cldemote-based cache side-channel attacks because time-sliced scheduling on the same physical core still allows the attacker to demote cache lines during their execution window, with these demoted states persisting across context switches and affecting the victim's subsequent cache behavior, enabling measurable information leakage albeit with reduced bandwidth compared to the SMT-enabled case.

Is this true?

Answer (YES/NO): NO